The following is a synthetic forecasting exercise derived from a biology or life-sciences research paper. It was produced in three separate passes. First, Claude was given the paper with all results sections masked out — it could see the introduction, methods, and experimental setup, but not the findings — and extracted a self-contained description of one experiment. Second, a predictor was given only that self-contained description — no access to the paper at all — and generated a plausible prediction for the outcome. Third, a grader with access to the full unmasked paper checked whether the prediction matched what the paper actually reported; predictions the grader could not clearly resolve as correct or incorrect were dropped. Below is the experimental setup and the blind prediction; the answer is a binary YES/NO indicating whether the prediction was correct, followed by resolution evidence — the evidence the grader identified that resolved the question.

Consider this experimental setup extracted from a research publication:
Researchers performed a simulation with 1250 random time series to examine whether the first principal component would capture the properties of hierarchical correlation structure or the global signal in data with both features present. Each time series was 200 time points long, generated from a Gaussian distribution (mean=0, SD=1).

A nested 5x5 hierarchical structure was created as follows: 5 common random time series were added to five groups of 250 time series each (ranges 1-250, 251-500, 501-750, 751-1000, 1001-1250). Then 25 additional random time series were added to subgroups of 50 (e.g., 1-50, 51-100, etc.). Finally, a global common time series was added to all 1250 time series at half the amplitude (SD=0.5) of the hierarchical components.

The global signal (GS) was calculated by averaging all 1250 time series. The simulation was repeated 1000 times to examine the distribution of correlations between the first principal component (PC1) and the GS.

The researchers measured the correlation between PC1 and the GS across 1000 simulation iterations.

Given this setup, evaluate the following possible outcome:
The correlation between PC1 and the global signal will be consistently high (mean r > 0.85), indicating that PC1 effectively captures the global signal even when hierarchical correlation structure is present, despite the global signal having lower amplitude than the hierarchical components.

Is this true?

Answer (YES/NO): YES